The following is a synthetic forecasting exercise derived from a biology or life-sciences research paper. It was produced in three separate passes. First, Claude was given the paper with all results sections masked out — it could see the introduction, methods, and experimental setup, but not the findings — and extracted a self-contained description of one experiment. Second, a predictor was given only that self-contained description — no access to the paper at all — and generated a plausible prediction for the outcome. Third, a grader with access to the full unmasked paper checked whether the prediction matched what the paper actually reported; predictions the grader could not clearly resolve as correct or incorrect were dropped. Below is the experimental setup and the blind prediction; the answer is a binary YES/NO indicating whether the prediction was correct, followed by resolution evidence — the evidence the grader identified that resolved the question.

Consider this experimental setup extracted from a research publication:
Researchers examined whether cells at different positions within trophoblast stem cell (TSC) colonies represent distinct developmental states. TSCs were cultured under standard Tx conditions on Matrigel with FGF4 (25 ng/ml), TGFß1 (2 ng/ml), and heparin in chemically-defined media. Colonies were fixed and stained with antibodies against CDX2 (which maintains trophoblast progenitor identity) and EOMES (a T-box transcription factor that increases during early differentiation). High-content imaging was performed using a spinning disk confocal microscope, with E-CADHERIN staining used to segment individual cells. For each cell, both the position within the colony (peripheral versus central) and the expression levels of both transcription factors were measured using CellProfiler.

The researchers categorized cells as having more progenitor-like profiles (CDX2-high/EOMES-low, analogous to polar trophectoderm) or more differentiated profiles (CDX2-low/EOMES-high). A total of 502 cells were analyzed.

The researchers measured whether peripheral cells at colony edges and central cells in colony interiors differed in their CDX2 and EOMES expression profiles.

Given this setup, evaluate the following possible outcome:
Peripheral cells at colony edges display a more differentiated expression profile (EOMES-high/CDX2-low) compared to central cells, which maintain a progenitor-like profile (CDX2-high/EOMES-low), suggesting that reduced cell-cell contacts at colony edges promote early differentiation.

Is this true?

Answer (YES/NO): NO